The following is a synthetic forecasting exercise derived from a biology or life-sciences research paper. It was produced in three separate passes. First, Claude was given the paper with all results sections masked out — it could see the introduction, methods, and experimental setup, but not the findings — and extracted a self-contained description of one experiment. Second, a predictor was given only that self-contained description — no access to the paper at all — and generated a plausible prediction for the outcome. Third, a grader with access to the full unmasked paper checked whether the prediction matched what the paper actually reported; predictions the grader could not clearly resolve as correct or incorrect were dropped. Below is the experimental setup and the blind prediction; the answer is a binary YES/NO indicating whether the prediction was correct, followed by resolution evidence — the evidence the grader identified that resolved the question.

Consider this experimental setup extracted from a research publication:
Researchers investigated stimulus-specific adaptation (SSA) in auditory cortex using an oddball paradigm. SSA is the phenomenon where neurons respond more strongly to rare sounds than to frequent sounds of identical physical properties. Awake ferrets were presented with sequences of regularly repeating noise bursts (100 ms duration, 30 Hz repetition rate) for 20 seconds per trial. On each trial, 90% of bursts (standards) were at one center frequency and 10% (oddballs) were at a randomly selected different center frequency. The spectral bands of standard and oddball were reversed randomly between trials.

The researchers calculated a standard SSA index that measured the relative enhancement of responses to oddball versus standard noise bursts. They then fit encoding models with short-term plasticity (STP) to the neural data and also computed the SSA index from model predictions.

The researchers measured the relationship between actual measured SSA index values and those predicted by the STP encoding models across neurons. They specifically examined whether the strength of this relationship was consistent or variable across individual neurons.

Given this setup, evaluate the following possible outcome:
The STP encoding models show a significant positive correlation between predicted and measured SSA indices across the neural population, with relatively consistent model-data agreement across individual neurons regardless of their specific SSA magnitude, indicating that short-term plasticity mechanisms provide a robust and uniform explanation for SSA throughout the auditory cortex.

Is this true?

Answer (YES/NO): NO